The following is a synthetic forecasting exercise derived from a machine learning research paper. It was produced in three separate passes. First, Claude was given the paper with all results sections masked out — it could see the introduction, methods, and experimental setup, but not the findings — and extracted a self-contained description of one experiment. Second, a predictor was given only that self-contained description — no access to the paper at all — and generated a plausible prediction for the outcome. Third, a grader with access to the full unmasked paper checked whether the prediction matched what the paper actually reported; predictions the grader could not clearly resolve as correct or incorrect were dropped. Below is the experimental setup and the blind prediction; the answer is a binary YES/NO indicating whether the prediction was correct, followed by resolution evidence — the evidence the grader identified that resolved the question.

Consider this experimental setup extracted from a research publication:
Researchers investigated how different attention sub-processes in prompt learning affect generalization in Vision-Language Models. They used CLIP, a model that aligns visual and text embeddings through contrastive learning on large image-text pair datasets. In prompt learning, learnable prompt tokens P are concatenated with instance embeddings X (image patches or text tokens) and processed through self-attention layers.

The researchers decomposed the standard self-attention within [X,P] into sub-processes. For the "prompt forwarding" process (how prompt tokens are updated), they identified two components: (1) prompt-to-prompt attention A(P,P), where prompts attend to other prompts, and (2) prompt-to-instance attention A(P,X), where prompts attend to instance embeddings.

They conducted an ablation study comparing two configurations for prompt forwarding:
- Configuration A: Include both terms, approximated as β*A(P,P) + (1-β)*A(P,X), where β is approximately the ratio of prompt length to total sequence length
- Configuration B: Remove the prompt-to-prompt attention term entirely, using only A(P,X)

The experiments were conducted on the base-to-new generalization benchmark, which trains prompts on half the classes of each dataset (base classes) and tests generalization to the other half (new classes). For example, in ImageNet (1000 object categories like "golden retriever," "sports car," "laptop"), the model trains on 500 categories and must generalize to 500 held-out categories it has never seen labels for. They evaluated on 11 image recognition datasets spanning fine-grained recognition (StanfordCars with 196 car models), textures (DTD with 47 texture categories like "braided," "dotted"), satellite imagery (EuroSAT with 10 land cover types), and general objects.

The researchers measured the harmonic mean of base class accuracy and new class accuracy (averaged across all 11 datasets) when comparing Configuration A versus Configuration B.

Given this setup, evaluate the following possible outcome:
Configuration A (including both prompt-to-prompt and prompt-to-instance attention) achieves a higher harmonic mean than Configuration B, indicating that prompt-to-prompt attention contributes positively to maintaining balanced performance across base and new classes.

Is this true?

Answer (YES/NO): NO